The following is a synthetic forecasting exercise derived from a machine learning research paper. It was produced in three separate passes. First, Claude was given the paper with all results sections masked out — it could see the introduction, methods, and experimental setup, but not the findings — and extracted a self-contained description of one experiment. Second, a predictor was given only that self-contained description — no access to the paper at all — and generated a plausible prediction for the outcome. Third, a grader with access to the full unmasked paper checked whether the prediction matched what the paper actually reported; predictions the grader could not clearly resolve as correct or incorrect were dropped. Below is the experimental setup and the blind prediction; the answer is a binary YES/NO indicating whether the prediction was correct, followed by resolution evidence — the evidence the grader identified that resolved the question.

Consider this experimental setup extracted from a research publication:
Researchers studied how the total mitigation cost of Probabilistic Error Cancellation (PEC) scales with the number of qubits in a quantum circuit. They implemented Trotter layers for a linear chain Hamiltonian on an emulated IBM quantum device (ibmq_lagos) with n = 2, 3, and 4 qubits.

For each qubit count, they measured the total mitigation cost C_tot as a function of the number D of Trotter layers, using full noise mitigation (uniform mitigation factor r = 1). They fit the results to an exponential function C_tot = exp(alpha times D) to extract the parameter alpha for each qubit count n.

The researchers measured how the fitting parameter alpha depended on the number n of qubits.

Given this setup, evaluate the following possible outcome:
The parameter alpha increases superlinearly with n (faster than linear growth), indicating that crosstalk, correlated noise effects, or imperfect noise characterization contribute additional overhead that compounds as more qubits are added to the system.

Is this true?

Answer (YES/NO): NO